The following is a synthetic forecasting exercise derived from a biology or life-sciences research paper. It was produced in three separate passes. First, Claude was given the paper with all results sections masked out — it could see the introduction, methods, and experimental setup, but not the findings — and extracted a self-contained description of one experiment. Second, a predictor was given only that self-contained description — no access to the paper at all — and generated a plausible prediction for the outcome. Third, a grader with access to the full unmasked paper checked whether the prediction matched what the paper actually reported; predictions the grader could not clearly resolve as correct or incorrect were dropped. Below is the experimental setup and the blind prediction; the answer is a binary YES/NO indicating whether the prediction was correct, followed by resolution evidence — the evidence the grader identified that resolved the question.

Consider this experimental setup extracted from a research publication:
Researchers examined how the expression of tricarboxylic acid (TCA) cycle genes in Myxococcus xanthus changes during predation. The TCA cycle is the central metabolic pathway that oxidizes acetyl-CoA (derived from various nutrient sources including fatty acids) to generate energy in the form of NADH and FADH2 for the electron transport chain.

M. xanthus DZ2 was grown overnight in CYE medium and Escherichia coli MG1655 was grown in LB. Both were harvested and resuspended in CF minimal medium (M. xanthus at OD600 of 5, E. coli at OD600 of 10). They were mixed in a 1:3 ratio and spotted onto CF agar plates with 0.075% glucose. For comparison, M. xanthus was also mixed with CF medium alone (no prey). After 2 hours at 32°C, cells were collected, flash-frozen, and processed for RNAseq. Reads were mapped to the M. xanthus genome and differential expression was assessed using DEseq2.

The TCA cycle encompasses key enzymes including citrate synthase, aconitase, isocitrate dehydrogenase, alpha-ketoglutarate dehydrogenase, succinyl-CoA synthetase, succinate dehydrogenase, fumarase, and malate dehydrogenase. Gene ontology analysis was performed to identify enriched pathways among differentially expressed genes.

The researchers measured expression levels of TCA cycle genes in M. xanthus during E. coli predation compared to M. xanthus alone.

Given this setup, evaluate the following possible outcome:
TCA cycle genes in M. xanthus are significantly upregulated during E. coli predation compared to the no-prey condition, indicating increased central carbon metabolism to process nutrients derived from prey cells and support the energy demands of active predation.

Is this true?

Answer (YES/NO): YES